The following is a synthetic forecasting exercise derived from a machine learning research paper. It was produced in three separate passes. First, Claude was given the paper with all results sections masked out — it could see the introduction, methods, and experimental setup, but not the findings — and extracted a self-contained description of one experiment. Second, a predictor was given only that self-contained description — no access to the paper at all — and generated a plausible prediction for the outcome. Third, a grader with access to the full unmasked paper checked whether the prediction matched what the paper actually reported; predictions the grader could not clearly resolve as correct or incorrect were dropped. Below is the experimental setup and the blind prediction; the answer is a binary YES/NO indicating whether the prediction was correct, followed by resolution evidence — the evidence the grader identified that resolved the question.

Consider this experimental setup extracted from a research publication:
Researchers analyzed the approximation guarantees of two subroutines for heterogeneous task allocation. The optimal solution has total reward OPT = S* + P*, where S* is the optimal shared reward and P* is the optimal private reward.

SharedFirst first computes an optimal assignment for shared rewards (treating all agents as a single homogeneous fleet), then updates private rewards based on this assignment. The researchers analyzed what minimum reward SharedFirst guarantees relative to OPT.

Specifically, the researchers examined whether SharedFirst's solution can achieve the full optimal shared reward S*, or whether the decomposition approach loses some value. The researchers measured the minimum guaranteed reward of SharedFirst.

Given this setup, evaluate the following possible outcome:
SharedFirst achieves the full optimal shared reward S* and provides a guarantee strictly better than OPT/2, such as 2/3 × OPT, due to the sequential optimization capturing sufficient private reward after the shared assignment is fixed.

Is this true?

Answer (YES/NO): NO